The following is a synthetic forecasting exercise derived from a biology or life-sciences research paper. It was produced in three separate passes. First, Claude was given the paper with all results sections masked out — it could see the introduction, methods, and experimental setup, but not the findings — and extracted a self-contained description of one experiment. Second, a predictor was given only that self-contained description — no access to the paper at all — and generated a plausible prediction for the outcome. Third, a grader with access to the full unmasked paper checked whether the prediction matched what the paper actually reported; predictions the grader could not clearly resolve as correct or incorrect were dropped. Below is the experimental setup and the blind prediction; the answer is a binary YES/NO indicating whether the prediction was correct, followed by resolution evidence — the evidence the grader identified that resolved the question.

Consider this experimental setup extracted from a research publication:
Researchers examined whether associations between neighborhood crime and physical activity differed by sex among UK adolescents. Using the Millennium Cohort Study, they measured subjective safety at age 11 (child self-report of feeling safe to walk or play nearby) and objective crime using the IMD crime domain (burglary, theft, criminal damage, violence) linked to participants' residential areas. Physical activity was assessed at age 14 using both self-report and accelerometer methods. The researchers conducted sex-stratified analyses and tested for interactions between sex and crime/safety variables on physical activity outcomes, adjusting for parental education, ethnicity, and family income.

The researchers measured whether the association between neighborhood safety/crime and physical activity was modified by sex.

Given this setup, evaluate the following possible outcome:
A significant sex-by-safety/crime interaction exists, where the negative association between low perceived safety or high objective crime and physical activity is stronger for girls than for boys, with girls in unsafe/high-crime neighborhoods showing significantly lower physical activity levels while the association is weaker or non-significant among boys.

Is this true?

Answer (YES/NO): NO